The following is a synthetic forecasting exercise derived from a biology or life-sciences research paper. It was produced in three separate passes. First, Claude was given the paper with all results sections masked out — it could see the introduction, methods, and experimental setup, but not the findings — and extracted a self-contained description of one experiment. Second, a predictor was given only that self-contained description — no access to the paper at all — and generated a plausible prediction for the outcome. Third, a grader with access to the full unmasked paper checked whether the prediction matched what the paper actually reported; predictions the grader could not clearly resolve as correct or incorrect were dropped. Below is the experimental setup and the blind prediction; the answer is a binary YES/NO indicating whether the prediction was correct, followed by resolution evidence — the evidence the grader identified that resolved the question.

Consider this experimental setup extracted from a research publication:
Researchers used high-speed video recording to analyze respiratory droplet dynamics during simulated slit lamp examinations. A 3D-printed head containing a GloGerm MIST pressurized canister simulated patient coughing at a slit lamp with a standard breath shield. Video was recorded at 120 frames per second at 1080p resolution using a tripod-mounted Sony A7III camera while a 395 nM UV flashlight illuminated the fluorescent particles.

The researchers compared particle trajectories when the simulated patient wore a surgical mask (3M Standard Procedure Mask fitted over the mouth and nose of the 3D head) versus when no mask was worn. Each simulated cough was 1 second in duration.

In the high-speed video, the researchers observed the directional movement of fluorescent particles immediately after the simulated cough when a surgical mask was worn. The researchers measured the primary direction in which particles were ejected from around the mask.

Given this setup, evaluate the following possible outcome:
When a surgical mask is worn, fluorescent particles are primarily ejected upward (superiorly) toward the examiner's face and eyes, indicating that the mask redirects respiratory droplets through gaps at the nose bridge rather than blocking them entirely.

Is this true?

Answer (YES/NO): YES